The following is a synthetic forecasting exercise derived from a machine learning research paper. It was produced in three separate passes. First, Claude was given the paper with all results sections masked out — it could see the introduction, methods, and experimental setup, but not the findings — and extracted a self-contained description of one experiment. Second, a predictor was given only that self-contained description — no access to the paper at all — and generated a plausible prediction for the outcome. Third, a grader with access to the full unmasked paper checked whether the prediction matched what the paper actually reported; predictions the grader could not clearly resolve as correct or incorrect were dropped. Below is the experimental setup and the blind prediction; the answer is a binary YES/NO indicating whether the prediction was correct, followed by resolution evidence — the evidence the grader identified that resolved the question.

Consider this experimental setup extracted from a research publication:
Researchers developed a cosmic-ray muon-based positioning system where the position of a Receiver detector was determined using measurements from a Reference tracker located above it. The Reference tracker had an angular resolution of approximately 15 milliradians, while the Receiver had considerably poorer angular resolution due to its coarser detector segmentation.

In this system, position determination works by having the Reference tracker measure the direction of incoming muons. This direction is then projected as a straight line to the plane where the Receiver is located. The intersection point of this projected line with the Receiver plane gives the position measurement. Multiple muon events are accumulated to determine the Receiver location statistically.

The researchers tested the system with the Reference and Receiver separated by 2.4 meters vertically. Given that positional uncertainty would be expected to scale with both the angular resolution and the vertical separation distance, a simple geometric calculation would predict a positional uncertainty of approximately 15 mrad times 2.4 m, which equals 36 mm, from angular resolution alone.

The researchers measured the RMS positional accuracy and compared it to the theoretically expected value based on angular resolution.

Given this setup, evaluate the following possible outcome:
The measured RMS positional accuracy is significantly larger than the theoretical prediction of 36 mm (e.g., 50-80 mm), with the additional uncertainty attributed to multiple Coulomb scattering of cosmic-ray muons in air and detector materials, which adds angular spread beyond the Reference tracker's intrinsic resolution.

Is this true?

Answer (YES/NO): NO